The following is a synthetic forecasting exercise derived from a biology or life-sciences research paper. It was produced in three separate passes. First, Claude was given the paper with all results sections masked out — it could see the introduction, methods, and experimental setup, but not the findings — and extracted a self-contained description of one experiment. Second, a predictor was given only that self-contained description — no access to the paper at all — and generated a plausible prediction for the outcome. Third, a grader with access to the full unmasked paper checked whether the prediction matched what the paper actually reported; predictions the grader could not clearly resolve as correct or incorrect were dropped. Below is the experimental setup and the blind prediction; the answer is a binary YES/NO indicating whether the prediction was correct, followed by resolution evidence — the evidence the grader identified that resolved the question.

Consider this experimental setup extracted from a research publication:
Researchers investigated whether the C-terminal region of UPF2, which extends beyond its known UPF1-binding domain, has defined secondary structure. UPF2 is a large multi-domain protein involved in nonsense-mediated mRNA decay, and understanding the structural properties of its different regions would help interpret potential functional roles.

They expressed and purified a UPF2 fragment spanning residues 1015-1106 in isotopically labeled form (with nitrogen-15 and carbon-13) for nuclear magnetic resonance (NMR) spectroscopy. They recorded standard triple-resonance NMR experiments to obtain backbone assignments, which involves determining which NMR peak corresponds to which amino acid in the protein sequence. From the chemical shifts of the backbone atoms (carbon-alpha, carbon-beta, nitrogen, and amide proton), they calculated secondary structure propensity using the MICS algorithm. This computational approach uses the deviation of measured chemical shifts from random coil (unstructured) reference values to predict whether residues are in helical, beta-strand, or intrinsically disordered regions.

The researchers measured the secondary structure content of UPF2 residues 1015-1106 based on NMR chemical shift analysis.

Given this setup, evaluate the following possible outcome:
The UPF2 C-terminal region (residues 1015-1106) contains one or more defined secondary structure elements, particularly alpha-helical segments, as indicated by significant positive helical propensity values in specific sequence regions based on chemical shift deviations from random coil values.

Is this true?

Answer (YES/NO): NO